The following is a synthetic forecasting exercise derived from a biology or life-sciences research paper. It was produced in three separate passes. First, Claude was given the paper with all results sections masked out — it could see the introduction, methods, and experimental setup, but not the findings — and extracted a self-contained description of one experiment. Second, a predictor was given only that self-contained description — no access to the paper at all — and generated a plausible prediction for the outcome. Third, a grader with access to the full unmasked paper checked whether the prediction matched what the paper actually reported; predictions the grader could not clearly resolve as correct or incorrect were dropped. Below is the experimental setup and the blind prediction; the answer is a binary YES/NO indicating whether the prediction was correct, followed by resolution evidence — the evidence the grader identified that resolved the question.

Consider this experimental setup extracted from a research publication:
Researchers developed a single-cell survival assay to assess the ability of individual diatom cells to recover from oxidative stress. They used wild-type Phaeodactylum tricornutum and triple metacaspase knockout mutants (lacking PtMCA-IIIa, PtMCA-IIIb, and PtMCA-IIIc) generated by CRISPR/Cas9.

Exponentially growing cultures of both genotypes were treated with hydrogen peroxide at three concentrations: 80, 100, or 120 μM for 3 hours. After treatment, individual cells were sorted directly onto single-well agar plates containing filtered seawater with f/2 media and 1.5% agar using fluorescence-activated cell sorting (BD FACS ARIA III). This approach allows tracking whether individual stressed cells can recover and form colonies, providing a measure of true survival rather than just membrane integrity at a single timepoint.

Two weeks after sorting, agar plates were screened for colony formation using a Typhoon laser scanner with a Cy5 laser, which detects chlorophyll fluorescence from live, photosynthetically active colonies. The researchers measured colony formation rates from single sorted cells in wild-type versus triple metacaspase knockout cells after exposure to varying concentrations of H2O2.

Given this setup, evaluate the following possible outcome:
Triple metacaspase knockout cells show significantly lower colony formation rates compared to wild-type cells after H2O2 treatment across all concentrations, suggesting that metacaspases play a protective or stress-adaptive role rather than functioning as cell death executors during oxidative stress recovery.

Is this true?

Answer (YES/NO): YES